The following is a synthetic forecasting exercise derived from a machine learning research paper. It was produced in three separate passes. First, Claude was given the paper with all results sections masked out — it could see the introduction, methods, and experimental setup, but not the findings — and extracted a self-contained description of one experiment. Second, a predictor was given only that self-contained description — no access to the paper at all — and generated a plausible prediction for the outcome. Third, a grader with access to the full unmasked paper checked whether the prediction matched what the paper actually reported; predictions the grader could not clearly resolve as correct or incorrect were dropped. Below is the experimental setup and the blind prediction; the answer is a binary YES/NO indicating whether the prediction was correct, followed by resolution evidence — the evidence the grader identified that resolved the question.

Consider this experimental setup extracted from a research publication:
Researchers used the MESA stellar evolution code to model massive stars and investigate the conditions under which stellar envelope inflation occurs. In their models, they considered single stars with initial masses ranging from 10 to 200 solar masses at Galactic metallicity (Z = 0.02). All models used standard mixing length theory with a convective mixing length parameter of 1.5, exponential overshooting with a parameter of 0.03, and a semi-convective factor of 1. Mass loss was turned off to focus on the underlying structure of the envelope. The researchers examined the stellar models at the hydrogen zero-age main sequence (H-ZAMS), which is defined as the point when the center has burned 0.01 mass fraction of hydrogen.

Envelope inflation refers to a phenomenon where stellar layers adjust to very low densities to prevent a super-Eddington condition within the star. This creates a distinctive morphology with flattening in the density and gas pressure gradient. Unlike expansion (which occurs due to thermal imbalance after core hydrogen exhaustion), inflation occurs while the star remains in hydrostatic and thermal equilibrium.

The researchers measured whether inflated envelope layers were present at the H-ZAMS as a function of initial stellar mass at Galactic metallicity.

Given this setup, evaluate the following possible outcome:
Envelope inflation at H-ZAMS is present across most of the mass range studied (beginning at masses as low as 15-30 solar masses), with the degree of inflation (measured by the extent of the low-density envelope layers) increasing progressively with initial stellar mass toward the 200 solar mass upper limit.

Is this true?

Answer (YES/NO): NO